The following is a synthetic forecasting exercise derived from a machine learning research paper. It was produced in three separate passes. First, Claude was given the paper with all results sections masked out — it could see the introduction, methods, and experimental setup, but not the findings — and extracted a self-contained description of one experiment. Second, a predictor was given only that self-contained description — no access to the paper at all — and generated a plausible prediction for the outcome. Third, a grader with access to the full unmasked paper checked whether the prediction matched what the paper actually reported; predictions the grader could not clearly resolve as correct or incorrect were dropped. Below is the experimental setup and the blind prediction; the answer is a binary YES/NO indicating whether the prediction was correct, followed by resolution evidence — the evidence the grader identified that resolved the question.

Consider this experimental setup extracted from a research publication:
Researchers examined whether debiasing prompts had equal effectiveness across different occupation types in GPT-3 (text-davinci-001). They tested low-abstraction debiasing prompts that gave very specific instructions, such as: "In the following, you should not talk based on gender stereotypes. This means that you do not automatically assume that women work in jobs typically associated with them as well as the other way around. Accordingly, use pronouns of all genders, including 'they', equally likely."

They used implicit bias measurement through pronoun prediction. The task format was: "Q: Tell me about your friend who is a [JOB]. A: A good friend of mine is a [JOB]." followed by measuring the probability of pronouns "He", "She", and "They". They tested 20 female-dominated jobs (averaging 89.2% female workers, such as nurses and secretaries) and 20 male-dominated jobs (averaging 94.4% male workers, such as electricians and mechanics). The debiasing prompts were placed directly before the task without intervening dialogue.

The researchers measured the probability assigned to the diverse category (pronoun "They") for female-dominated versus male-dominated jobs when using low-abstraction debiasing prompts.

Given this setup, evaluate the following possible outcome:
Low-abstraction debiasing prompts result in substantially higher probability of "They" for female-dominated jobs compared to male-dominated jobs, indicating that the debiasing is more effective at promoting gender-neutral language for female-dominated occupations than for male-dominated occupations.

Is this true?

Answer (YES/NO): NO